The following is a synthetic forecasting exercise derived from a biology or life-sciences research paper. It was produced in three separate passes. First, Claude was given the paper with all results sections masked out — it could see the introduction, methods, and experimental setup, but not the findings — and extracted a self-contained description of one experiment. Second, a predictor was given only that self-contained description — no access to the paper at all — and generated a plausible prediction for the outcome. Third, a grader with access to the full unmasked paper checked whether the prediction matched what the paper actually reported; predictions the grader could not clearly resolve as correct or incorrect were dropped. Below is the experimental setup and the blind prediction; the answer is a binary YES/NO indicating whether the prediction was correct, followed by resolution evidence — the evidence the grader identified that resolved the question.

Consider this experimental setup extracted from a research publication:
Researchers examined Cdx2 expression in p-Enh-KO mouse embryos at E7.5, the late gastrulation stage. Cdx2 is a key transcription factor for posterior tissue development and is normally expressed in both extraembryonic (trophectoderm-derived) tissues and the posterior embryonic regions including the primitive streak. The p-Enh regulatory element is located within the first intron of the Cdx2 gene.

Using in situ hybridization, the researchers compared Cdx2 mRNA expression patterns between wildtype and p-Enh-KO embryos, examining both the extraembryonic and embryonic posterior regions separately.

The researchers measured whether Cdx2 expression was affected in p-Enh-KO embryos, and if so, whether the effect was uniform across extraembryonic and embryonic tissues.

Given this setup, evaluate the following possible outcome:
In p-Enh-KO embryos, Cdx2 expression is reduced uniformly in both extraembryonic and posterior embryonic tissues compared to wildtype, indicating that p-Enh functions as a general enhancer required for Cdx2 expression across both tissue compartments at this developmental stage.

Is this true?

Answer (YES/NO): NO